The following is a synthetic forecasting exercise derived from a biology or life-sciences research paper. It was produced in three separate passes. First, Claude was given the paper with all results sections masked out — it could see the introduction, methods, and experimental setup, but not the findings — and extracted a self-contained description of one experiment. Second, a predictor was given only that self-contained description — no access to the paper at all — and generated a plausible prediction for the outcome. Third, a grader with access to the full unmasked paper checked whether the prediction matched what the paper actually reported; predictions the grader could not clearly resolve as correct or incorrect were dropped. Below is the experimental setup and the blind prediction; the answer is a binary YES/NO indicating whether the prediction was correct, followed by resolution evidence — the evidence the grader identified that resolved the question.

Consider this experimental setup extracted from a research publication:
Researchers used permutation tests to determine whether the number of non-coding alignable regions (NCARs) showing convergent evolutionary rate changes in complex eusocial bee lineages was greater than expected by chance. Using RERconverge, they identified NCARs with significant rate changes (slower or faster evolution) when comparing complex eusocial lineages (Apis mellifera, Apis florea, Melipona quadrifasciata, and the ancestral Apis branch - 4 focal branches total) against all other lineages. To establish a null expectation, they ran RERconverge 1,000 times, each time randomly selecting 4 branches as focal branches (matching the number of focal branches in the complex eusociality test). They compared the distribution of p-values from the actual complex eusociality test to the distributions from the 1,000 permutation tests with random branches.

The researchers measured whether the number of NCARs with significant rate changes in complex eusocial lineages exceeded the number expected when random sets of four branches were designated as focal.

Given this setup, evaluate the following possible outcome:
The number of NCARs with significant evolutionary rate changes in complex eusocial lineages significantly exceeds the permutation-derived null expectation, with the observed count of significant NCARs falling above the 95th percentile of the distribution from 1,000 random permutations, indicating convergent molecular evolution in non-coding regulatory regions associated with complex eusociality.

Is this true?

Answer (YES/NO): YES